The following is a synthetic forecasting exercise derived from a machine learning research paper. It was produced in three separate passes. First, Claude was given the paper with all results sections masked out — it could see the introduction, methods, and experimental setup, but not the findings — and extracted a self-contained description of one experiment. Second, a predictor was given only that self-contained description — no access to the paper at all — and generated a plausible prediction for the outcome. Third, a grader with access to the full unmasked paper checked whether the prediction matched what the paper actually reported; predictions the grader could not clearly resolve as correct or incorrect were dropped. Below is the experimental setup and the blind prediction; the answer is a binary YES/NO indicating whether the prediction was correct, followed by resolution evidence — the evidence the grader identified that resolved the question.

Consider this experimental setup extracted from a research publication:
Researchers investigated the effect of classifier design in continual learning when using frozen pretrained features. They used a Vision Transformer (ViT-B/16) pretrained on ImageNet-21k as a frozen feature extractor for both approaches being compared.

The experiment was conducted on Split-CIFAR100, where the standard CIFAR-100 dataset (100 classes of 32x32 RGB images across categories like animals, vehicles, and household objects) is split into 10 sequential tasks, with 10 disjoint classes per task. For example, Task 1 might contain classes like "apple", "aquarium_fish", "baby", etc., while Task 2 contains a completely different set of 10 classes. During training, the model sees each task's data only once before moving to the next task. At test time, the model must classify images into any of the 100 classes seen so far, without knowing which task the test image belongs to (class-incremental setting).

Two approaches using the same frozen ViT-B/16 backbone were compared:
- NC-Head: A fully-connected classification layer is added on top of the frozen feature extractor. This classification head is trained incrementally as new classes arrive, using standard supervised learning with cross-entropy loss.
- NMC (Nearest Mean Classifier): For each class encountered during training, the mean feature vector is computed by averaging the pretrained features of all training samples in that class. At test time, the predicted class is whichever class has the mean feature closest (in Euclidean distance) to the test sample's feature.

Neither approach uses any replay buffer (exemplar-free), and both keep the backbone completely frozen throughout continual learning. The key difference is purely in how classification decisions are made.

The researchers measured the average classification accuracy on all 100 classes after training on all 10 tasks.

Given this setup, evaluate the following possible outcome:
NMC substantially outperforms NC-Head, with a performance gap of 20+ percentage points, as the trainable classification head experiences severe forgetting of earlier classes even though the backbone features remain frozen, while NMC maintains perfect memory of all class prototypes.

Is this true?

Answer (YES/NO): YES